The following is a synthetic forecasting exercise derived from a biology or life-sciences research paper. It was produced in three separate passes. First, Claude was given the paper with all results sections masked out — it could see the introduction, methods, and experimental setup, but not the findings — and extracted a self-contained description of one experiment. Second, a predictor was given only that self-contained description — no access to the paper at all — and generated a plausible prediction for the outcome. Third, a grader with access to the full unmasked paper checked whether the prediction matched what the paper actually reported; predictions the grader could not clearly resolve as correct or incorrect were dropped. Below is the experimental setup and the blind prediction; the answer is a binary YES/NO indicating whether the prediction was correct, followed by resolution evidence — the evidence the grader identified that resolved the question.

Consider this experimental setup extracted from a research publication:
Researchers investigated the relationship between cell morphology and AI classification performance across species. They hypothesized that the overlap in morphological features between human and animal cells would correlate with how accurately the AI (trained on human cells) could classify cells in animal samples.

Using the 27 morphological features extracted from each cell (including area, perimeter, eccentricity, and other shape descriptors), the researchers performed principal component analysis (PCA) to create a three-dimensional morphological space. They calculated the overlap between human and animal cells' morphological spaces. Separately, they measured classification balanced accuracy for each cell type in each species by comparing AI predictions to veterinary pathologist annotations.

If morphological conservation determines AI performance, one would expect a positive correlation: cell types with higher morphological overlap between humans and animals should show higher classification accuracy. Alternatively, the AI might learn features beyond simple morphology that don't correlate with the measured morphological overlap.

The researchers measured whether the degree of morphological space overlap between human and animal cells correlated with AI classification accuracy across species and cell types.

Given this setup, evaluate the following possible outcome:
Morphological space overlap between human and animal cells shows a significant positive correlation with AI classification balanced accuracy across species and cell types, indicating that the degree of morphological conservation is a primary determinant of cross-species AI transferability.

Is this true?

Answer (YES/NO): YES